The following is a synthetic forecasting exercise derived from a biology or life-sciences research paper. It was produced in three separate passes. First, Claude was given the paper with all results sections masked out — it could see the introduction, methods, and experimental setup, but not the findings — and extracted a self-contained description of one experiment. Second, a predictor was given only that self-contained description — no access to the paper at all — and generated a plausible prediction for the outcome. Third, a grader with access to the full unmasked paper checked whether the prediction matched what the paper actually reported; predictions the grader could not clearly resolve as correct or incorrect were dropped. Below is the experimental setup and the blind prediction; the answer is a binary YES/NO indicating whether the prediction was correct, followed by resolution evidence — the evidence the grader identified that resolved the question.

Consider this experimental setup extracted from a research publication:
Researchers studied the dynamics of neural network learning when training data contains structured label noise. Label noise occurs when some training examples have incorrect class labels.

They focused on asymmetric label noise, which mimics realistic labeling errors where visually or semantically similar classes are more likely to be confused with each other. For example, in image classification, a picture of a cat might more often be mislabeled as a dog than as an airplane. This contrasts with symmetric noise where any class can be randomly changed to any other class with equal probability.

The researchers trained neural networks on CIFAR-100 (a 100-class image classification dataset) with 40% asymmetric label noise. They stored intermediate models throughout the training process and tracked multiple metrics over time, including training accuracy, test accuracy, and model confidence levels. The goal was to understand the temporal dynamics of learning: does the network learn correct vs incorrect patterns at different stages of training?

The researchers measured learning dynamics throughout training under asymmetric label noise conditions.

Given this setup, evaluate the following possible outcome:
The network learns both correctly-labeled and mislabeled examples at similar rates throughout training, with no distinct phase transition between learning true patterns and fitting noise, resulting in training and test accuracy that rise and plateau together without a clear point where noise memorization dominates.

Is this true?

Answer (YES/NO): NO